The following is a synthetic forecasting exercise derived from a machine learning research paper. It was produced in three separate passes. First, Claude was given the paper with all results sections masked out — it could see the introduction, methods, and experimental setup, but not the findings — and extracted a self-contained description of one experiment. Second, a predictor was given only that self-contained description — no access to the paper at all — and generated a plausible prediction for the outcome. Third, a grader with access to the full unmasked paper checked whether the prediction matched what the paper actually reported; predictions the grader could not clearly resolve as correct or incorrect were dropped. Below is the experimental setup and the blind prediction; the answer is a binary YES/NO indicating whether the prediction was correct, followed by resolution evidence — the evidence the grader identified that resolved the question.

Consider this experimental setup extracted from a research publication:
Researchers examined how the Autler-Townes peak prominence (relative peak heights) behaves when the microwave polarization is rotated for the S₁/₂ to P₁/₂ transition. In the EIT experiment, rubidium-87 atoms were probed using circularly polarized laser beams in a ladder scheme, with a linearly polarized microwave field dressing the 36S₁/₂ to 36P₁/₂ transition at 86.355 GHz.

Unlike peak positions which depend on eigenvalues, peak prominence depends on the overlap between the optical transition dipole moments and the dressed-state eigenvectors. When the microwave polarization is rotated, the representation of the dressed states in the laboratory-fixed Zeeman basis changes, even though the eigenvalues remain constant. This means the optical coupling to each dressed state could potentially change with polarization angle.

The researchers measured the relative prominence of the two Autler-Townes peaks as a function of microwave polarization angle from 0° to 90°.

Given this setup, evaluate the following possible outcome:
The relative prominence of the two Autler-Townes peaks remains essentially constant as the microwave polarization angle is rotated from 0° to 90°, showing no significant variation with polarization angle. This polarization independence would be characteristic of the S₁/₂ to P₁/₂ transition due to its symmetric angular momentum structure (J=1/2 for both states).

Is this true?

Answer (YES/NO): YES